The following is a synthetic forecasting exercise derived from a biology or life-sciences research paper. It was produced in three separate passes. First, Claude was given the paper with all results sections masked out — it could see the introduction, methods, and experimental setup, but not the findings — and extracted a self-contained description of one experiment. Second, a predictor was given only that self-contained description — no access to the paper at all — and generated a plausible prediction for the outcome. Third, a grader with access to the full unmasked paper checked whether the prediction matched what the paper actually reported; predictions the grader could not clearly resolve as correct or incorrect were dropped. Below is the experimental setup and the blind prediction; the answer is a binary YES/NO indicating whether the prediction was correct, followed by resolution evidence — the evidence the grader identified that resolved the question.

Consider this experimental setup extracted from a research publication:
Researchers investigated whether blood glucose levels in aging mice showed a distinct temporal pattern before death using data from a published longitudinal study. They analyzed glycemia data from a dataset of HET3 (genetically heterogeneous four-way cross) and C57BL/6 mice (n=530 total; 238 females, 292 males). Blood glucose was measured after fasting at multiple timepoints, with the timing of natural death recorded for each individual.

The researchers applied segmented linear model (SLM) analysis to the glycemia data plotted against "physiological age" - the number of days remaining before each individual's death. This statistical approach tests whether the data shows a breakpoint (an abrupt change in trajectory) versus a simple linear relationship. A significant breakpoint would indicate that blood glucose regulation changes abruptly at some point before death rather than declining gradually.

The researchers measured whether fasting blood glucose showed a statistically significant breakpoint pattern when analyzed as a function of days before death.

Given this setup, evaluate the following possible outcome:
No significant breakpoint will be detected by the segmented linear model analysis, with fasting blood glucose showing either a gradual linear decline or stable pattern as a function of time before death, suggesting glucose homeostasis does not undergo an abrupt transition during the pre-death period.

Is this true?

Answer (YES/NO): NO